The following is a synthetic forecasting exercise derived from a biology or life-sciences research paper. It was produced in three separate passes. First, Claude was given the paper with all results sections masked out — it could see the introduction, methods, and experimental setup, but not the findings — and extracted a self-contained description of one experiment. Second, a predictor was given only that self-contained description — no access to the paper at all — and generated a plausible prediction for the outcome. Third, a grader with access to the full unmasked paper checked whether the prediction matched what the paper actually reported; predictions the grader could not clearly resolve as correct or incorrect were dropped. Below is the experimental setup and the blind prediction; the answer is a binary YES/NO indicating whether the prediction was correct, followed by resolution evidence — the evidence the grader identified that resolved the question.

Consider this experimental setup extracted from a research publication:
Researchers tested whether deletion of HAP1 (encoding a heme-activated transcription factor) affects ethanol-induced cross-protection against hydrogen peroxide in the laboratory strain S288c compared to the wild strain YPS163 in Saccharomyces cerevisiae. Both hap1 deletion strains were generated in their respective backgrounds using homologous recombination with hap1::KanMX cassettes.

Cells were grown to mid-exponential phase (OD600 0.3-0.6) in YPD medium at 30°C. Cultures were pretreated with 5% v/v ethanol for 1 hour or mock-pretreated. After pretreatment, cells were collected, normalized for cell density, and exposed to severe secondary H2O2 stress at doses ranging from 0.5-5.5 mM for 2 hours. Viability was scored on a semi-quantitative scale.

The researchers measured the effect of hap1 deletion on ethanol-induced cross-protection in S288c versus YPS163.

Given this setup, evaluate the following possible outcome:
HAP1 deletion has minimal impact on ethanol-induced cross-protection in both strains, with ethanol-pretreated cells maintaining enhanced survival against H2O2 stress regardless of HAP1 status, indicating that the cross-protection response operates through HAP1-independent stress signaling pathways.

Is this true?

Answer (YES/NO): NO